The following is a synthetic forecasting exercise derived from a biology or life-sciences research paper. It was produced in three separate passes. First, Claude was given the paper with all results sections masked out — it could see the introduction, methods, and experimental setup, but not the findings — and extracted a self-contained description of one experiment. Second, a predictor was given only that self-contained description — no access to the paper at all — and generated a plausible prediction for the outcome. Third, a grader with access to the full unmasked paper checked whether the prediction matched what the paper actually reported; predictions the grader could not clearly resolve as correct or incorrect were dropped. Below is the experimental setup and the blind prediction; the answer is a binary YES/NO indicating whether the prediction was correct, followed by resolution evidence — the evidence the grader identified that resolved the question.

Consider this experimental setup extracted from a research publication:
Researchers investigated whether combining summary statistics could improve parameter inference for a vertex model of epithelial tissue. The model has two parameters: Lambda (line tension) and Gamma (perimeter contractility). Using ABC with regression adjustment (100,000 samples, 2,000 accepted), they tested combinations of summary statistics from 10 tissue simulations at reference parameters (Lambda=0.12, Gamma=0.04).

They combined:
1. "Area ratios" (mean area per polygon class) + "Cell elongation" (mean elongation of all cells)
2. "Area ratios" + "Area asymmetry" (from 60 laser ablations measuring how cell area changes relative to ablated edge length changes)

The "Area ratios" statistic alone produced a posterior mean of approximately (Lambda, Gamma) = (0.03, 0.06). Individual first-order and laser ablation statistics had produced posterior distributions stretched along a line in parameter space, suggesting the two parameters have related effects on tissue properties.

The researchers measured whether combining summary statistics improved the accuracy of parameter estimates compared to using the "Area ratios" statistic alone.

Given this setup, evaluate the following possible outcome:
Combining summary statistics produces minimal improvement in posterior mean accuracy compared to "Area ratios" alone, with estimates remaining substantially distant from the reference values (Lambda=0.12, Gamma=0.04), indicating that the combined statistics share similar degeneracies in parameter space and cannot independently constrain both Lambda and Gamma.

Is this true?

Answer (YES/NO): NO